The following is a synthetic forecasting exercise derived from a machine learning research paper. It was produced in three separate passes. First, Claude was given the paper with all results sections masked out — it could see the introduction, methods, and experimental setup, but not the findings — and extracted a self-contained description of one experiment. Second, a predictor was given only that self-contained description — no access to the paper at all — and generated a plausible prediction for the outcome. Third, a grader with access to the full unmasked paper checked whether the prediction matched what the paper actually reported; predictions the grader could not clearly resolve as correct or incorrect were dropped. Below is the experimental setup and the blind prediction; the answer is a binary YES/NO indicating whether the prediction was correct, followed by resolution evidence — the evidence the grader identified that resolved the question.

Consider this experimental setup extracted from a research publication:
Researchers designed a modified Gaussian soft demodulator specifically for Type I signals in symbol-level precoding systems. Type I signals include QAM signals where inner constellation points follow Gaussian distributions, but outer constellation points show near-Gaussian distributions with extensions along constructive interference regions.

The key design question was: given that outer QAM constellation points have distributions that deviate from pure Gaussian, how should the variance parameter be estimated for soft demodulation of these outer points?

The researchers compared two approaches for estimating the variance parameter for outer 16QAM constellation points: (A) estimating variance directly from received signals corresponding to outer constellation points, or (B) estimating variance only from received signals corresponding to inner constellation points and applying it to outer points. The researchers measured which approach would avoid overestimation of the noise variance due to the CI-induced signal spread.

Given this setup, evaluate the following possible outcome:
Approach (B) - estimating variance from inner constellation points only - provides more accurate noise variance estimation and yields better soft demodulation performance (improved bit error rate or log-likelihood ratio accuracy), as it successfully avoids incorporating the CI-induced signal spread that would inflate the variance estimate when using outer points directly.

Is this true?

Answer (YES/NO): YES